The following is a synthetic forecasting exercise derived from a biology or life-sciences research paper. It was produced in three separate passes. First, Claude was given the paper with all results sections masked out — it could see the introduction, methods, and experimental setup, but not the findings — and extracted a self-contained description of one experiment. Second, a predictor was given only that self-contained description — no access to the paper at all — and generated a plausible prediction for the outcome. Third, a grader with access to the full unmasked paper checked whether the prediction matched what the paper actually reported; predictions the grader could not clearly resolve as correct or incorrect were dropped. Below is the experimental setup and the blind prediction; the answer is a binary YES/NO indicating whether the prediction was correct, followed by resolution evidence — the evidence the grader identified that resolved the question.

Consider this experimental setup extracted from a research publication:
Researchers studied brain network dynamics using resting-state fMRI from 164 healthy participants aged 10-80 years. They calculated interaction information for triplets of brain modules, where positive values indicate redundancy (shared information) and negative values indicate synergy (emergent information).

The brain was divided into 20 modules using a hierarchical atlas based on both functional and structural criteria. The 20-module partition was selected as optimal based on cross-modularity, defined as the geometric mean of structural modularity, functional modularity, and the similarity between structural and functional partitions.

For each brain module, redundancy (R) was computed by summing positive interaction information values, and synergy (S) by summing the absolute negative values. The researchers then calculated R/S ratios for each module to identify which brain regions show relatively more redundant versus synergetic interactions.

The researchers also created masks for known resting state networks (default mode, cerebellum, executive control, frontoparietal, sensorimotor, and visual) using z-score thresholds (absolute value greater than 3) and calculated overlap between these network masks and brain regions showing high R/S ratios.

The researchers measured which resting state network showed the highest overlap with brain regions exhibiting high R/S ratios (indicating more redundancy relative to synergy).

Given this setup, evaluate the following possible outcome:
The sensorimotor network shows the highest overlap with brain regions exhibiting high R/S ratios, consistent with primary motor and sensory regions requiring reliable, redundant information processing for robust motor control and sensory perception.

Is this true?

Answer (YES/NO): NO